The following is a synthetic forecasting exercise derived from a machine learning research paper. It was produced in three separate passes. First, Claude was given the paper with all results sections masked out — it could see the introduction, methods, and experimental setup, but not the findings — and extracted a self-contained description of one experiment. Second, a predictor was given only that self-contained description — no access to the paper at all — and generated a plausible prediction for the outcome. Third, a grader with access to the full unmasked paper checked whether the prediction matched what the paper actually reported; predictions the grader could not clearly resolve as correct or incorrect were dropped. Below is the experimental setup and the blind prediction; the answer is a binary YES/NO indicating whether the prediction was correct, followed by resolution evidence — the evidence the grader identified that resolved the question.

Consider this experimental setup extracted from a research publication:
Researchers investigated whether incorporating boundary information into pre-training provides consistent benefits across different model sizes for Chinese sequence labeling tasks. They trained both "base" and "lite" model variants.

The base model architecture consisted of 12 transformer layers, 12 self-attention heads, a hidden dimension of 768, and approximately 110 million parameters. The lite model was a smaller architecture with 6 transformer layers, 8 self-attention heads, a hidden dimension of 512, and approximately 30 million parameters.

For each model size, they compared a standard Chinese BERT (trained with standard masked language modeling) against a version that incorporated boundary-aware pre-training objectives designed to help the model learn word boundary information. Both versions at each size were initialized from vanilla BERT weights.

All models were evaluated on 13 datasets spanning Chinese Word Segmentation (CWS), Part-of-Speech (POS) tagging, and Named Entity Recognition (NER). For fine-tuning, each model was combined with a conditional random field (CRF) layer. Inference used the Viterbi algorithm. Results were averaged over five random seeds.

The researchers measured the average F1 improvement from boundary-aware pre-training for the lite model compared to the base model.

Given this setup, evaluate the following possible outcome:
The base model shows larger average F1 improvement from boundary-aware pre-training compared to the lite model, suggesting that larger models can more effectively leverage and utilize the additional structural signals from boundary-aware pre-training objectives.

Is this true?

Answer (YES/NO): YES